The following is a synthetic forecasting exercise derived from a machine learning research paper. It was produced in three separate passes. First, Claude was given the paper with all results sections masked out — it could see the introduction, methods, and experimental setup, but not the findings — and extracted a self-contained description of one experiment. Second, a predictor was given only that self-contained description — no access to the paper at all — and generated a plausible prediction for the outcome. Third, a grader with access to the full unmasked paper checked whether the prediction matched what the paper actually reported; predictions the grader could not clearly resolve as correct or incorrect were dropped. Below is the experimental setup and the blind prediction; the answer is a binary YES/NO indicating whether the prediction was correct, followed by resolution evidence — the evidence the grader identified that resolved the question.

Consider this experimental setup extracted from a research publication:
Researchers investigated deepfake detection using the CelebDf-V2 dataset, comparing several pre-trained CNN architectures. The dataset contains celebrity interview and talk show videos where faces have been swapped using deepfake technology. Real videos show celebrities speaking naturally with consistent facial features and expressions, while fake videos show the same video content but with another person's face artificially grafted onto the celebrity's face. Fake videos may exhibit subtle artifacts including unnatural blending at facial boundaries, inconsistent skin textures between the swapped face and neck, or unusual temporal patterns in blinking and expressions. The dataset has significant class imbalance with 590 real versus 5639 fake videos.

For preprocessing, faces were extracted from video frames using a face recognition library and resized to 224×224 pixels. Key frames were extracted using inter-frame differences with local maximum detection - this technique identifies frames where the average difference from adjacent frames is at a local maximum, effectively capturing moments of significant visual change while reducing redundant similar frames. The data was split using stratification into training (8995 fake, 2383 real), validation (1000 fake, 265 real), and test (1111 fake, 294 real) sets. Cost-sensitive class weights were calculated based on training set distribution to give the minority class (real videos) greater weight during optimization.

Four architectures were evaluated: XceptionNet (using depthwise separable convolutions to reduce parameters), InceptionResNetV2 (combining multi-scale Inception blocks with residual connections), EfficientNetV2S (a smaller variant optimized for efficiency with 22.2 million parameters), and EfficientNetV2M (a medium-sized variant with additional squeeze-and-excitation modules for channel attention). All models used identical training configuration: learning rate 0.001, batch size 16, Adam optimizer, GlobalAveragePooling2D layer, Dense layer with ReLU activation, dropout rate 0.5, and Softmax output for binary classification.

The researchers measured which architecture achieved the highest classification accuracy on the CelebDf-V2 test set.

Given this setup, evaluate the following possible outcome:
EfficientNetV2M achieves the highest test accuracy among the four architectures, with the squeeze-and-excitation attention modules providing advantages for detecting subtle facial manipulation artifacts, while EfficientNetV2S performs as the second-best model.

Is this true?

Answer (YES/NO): NO